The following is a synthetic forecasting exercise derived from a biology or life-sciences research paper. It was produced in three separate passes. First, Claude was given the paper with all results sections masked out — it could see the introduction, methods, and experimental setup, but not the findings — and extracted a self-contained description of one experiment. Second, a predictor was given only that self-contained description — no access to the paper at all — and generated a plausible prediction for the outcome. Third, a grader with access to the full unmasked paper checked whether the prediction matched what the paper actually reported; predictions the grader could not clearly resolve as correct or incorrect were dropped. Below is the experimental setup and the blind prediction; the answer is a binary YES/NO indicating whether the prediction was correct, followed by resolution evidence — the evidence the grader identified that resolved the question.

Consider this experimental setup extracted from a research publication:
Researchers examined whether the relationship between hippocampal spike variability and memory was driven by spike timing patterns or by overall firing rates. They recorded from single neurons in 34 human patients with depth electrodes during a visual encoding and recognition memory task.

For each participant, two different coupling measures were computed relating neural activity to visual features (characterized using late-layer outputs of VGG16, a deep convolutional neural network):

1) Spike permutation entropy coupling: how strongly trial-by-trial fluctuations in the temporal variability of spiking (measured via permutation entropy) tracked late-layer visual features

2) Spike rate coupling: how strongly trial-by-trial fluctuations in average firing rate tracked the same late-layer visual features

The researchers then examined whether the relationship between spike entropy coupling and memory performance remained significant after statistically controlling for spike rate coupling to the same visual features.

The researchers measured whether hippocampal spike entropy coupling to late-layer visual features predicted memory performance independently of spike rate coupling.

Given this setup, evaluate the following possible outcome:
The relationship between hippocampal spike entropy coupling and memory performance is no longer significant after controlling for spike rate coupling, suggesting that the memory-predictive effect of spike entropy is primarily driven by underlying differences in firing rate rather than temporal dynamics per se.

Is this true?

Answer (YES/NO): NO